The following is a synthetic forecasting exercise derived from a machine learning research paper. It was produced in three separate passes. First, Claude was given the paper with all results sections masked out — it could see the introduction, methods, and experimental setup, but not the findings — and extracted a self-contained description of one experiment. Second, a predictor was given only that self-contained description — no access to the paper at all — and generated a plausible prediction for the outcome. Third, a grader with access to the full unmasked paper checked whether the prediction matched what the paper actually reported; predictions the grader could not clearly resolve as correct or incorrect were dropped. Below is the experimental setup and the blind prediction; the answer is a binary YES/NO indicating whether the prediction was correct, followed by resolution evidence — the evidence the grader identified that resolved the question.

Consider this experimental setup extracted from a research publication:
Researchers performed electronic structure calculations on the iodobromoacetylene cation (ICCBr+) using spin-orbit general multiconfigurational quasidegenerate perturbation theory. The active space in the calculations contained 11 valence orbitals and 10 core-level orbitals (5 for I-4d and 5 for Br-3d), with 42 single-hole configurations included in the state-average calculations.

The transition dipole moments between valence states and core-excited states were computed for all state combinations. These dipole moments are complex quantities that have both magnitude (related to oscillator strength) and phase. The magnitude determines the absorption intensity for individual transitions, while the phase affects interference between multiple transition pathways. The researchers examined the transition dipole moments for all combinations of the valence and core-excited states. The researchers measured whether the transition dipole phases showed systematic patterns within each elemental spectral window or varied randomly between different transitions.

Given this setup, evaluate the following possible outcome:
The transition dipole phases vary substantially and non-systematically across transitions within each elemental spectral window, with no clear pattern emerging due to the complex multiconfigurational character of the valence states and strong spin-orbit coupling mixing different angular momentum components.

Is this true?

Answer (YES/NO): NO